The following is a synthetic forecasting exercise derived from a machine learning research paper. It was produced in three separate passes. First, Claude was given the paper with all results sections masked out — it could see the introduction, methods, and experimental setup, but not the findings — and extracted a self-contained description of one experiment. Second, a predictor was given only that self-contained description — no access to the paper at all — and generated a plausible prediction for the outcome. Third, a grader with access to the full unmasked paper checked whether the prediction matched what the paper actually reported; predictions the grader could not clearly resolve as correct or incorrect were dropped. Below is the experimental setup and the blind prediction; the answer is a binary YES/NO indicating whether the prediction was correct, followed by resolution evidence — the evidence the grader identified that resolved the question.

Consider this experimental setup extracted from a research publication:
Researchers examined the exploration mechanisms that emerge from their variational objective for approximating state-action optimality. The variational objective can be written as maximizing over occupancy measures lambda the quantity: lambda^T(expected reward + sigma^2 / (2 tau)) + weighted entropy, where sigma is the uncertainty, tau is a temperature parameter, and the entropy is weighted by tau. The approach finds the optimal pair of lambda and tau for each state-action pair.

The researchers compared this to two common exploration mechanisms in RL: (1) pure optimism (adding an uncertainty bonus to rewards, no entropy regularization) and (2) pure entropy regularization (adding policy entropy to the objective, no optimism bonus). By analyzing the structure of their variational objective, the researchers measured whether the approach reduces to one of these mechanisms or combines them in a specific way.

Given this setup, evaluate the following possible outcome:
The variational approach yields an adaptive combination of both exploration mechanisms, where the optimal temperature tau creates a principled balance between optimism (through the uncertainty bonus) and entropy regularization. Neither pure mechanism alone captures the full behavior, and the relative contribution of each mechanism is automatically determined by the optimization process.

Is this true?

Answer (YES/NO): YES